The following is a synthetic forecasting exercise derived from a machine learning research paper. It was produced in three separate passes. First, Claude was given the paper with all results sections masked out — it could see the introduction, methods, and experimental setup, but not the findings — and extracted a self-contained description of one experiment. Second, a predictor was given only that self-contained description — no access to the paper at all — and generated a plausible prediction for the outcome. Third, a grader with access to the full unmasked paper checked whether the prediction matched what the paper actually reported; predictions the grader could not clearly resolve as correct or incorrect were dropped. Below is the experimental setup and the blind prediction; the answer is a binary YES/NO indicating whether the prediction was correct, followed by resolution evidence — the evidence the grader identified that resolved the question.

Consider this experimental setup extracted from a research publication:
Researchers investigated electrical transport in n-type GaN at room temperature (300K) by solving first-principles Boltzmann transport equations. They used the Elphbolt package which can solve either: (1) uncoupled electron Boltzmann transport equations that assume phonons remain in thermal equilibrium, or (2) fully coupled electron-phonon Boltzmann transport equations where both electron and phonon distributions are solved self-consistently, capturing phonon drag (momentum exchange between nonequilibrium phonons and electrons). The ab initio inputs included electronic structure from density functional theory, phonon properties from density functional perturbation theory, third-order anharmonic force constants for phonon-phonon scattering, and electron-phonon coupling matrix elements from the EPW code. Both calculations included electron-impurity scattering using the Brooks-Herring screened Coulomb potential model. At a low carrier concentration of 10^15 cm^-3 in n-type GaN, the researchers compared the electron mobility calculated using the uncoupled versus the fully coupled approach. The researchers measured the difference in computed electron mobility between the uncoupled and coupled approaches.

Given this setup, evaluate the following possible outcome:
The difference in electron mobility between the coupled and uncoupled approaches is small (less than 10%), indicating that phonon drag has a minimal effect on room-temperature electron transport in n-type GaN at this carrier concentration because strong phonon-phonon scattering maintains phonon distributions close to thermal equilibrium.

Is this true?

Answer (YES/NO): YES